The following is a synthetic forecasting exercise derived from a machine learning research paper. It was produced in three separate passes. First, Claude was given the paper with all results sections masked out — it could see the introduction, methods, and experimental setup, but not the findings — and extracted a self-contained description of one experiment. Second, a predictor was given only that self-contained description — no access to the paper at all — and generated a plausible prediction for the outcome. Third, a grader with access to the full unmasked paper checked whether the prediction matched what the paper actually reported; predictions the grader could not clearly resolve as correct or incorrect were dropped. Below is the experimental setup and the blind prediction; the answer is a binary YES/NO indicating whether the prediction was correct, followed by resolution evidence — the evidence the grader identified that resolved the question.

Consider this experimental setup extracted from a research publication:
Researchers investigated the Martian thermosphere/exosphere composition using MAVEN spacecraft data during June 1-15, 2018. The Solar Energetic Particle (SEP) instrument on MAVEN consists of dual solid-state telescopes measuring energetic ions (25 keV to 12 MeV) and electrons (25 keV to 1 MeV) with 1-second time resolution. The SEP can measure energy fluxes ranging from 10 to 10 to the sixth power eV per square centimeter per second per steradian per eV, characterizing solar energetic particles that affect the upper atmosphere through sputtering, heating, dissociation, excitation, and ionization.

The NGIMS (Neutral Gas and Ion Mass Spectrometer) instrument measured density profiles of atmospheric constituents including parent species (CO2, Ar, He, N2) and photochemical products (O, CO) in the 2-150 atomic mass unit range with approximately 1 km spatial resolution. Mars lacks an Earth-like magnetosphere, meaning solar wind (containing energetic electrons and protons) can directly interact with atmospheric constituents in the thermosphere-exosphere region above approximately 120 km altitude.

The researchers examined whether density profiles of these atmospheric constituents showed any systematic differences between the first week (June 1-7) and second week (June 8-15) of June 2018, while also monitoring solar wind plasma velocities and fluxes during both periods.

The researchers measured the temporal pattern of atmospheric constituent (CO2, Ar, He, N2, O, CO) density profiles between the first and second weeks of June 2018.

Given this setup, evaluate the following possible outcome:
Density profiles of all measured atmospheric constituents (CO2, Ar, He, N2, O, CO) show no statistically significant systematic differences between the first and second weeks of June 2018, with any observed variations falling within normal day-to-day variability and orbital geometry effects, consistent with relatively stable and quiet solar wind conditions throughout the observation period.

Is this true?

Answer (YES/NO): NO